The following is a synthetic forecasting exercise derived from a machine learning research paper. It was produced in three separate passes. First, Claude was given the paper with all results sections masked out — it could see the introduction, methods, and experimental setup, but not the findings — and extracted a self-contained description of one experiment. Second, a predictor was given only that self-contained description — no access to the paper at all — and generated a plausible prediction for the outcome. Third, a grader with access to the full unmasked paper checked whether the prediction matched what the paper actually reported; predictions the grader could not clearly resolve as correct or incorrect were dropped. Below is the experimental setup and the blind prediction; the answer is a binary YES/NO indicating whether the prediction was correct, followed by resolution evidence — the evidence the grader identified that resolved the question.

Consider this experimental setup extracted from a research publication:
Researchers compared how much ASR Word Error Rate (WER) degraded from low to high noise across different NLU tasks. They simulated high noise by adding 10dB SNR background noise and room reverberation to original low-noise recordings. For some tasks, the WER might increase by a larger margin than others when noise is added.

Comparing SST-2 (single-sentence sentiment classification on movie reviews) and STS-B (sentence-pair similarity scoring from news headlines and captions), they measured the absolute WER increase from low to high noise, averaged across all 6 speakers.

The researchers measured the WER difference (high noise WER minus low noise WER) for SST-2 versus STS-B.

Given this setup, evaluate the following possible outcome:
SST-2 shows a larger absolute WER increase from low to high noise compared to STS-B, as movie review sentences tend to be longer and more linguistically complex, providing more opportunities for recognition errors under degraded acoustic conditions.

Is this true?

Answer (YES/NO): YES